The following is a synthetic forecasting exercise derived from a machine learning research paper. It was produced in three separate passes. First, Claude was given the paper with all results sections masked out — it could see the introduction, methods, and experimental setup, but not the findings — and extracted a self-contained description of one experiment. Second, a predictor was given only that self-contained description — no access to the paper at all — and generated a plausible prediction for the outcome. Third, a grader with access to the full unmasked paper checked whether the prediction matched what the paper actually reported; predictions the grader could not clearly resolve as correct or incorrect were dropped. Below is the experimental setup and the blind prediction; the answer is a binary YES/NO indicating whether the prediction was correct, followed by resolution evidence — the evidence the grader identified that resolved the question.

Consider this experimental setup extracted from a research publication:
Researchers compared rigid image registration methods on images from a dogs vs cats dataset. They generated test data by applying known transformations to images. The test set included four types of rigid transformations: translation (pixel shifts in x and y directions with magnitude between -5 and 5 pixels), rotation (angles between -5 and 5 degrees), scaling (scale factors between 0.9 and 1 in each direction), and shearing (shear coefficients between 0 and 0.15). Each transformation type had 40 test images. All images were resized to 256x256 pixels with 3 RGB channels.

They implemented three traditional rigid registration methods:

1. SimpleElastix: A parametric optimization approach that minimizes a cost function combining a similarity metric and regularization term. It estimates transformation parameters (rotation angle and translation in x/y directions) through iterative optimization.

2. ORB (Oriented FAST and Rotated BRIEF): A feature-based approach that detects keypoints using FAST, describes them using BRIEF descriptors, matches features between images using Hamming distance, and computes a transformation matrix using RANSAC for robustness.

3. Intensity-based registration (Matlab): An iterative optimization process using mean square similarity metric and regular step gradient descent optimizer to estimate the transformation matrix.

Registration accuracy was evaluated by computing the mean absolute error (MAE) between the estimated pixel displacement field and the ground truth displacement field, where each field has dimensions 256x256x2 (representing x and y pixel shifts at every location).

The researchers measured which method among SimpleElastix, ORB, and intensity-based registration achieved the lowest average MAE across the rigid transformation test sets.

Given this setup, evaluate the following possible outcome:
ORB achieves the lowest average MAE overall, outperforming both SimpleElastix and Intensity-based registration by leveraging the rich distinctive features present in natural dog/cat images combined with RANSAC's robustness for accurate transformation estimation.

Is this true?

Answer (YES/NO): NO